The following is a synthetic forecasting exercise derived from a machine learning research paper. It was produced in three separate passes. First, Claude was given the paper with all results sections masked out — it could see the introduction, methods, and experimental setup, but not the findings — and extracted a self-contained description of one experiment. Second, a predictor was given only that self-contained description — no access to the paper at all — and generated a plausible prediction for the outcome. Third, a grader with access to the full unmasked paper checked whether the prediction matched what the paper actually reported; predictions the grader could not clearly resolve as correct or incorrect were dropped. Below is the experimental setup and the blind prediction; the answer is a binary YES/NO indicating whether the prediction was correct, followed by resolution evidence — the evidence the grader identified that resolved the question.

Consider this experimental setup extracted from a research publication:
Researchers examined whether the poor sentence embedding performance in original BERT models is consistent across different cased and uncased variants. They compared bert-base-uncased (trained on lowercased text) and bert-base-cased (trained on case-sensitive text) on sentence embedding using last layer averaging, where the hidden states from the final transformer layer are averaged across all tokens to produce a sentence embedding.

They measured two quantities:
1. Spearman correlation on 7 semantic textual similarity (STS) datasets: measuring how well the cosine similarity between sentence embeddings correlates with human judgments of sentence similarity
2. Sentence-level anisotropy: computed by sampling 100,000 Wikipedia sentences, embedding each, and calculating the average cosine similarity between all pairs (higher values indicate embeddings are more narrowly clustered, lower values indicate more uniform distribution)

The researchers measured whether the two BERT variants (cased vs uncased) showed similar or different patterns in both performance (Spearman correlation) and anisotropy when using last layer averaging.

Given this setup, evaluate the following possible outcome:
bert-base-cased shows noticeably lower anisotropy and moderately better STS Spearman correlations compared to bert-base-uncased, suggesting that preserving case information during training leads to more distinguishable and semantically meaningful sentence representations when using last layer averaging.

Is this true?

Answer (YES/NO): NO